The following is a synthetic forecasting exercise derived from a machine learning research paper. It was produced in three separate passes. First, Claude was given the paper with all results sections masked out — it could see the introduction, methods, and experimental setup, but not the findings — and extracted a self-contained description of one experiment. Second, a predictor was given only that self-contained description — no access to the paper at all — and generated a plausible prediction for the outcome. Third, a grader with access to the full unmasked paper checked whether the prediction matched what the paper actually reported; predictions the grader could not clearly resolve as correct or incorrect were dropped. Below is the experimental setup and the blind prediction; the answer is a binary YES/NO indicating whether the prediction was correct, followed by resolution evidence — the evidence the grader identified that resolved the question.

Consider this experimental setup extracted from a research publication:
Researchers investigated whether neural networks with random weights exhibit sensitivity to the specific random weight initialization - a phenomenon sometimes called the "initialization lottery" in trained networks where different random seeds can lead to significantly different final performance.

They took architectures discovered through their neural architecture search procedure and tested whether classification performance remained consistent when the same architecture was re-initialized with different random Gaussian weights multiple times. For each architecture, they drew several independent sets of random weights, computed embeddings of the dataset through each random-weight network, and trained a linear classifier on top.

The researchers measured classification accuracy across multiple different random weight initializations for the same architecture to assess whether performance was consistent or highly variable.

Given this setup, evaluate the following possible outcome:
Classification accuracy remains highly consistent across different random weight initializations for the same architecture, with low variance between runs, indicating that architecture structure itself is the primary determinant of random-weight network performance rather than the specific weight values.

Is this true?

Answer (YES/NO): YES